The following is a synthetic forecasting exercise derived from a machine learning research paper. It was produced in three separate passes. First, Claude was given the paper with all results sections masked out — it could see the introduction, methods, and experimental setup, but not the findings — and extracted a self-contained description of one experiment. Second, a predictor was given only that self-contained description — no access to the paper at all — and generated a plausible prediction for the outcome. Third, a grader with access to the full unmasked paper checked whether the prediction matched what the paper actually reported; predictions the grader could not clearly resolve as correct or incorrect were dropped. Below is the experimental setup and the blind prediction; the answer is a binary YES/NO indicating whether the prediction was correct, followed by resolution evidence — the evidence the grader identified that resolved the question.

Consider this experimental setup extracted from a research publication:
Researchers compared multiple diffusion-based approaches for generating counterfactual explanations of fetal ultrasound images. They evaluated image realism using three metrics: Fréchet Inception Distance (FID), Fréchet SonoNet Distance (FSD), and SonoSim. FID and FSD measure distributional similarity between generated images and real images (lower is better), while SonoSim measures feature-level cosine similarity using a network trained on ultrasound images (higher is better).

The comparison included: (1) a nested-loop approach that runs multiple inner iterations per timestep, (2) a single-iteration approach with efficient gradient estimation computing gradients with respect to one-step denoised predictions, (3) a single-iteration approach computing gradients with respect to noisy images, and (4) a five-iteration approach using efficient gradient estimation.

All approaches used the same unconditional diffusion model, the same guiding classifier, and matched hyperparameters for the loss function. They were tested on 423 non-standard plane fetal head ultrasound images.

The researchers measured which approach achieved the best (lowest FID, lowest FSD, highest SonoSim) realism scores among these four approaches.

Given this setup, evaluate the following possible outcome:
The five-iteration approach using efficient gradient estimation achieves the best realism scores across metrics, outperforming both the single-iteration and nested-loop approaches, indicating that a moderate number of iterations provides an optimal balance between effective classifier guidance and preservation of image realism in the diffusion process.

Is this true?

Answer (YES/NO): NO